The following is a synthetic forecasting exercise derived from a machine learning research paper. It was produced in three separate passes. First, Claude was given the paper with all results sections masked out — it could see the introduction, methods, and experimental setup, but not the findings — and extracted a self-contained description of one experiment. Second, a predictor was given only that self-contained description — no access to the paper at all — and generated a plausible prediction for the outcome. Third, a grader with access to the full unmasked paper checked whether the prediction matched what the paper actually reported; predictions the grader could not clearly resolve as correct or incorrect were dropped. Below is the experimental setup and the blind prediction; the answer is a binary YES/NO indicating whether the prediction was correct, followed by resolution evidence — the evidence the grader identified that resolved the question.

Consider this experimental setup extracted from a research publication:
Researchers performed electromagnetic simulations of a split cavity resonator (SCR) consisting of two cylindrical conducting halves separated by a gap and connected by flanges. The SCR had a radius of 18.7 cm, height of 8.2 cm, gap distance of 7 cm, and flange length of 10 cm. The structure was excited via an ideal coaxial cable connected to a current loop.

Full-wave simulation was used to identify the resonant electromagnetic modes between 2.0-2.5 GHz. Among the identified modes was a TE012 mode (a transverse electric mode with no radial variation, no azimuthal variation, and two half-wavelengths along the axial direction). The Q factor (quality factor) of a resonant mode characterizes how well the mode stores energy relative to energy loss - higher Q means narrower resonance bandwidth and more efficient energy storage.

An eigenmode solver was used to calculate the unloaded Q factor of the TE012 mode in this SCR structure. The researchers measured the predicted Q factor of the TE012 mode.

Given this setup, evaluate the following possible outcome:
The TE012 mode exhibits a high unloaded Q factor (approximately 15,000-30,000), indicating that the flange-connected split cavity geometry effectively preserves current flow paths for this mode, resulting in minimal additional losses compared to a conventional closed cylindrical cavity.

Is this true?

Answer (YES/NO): NO